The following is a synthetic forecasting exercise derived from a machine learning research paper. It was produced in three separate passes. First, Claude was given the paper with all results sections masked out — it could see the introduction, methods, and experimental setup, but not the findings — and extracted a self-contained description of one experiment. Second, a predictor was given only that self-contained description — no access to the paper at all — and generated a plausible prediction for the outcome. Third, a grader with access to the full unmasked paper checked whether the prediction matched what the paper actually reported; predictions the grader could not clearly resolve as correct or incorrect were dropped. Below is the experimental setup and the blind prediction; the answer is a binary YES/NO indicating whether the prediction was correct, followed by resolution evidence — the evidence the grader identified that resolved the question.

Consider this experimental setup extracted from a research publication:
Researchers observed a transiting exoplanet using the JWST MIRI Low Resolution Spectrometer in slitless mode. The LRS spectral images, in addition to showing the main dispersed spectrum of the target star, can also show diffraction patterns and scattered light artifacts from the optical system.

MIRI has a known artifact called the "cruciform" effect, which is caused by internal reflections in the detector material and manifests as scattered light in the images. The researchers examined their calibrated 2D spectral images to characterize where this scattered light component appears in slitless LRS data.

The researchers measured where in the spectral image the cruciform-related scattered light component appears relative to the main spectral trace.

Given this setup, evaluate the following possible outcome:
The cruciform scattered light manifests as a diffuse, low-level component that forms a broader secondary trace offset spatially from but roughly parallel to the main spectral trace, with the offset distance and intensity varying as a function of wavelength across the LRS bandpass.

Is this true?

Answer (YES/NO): NO